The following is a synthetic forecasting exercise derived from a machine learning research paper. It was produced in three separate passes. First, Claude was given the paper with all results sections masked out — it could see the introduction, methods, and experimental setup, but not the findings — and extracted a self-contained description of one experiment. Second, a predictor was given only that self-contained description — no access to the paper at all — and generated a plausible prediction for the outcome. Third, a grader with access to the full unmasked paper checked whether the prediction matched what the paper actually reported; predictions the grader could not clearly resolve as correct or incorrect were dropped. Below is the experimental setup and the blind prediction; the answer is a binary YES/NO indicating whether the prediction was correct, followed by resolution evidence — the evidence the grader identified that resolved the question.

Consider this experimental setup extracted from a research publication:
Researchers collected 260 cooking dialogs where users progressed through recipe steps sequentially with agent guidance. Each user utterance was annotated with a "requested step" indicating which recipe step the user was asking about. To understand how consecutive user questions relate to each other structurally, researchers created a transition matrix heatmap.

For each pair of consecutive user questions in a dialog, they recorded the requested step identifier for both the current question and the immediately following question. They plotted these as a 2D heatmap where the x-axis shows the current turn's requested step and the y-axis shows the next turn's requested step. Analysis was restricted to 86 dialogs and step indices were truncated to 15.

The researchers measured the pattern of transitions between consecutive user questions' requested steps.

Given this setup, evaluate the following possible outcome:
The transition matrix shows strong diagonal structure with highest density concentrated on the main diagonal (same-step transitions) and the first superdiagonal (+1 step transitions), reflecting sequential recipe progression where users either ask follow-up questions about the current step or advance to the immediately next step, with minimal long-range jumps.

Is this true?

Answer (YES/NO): YES